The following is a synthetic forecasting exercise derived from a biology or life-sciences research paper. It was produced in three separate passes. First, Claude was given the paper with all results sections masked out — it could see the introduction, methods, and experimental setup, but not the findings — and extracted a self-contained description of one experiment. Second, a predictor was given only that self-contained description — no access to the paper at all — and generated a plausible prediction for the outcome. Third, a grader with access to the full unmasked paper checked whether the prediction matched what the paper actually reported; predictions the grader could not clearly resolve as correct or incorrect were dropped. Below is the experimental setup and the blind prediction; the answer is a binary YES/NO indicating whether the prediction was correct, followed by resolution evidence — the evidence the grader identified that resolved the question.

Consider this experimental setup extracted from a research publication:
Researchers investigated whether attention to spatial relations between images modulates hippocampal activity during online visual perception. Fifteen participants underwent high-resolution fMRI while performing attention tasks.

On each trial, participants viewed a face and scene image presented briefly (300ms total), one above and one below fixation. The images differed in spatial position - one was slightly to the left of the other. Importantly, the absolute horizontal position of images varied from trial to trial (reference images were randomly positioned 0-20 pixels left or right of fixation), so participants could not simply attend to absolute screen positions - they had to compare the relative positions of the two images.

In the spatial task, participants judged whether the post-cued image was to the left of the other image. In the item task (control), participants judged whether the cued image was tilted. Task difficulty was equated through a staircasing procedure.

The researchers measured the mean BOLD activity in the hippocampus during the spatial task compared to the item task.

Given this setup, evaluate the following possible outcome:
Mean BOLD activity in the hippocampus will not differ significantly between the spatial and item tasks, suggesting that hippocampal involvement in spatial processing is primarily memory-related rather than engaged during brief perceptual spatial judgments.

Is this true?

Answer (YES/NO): YES